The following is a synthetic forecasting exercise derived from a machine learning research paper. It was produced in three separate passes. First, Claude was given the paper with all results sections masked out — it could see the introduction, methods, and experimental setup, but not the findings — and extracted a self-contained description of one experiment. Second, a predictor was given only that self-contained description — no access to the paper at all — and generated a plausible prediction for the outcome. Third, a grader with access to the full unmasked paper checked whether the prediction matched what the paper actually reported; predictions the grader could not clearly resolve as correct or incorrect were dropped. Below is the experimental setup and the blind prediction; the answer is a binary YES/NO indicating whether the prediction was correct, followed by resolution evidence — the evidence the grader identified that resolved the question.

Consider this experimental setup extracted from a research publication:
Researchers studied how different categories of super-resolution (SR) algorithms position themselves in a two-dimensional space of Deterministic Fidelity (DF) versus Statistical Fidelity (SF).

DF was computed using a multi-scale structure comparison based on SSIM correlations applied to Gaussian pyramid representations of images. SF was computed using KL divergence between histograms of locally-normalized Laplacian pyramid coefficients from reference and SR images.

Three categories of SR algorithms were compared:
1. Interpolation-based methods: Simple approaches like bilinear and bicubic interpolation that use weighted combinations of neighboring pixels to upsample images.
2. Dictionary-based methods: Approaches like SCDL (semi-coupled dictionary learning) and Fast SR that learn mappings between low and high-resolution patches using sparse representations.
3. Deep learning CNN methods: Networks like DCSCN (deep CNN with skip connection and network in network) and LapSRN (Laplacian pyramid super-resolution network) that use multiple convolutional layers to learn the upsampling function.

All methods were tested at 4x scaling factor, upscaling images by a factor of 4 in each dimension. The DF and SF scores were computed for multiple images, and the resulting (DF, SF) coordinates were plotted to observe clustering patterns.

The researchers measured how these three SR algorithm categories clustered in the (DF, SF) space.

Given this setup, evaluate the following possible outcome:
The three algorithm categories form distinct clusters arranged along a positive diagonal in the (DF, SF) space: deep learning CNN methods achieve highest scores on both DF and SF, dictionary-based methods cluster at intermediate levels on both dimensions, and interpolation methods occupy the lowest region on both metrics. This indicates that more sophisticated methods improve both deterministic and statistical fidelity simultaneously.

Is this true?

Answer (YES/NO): NO